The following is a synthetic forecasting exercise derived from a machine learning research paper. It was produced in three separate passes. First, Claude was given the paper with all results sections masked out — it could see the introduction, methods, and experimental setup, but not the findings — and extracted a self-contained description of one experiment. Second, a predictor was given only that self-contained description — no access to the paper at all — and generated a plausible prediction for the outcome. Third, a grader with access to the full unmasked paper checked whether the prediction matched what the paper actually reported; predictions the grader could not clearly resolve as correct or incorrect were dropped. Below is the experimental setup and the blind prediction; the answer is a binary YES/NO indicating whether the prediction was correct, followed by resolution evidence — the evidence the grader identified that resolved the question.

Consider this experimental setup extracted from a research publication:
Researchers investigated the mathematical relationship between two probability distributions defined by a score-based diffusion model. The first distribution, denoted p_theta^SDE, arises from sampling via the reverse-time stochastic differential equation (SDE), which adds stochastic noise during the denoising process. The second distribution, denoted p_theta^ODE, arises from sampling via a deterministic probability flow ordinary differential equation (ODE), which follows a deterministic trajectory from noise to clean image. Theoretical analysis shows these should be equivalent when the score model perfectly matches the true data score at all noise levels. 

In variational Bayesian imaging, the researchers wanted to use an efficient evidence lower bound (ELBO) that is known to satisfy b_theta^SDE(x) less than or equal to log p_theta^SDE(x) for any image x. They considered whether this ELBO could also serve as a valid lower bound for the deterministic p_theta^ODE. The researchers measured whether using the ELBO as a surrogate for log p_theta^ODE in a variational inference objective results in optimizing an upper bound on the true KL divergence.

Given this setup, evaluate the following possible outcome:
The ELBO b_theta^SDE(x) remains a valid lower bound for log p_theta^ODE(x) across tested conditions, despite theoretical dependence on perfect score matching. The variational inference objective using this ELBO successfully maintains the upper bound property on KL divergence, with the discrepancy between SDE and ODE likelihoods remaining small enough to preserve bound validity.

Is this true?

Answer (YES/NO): YES